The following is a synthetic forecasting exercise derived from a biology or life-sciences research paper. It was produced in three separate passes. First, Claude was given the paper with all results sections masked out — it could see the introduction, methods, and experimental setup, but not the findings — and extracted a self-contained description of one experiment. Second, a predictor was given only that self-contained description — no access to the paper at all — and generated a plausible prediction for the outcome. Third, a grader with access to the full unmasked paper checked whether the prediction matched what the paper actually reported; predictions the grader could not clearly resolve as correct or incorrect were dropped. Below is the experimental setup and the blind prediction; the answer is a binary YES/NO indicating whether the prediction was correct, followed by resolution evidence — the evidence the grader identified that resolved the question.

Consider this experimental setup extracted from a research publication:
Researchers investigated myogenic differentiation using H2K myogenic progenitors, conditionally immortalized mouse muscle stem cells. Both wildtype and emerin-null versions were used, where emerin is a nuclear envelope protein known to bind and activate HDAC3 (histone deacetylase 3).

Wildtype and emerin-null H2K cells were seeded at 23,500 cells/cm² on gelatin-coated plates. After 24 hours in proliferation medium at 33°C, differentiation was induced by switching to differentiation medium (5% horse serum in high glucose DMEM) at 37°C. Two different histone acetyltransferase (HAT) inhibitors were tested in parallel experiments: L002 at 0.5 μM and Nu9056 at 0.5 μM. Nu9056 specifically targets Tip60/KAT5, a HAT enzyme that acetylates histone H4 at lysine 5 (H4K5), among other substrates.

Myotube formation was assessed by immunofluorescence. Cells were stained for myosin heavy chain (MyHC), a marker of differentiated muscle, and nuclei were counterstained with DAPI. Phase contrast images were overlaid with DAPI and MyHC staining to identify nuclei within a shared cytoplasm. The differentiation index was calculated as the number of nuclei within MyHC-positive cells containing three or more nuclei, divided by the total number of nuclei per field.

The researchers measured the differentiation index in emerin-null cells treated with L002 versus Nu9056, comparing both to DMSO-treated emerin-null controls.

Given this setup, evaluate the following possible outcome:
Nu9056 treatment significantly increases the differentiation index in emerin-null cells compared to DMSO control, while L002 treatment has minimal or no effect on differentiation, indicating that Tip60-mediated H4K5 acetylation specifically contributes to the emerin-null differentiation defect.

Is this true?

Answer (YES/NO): NO